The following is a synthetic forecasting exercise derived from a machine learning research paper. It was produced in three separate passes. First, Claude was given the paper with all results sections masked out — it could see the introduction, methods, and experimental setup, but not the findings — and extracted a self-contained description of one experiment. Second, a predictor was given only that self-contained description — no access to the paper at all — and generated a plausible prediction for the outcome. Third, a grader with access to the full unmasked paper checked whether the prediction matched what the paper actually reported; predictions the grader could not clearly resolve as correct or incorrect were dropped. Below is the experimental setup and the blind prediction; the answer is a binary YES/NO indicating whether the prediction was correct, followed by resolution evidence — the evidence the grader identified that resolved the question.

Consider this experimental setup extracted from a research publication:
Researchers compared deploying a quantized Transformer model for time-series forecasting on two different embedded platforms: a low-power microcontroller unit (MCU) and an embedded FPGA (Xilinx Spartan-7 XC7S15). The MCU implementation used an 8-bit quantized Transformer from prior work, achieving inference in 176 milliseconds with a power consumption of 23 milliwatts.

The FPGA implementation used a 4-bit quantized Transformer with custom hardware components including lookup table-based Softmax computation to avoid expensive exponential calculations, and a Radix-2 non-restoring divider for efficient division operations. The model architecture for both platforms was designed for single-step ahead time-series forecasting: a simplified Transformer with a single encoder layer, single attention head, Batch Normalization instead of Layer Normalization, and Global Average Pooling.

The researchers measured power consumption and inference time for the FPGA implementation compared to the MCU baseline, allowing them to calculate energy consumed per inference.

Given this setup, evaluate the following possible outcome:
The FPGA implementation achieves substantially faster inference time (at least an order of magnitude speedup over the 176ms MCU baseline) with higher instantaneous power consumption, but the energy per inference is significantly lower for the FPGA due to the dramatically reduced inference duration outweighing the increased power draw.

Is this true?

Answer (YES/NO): YES